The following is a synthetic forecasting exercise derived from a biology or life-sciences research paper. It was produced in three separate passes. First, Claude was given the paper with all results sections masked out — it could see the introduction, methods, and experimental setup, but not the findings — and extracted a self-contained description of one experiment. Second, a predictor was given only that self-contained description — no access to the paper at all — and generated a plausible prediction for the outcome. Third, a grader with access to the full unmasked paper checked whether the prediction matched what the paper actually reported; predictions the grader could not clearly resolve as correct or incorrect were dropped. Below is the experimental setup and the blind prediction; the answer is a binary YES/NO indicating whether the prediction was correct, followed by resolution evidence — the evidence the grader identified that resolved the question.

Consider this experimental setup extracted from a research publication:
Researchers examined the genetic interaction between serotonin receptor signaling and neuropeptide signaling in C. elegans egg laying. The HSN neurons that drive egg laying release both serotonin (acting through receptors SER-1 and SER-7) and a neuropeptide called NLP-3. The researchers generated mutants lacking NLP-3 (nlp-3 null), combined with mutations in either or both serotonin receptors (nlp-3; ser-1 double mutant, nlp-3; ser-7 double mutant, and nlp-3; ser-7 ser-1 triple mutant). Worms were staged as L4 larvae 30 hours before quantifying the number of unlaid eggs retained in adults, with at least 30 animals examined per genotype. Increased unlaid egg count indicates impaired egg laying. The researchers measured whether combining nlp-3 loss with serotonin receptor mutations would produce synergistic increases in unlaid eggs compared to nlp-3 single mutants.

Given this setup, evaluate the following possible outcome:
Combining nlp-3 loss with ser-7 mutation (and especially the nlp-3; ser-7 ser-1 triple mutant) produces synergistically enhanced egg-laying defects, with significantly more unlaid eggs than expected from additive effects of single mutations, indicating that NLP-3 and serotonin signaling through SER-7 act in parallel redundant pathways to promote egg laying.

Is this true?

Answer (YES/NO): YES